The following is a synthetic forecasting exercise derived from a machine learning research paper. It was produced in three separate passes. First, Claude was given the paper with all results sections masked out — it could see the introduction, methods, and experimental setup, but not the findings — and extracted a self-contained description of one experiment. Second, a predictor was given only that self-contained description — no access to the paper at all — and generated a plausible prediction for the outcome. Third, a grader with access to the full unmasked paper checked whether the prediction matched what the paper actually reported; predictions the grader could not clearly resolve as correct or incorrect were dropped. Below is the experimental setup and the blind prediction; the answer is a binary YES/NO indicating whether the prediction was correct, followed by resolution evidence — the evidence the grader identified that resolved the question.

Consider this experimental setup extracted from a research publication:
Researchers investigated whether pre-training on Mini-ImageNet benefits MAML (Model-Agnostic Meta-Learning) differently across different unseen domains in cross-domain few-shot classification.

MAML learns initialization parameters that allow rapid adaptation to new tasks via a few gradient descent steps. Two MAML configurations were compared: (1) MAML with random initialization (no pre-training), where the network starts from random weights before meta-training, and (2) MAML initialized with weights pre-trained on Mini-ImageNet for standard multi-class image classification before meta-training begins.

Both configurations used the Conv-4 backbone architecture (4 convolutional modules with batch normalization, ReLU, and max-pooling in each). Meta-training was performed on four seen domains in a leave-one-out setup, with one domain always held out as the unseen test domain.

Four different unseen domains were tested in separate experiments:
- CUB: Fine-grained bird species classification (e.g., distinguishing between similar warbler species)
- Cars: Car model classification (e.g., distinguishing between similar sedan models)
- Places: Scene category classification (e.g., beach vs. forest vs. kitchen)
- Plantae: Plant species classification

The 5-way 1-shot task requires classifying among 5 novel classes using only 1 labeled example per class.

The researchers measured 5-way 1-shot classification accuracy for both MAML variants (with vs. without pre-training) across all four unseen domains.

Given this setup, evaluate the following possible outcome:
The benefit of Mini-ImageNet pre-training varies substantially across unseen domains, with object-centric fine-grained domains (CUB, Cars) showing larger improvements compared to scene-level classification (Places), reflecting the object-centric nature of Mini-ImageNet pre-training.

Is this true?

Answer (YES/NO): NO